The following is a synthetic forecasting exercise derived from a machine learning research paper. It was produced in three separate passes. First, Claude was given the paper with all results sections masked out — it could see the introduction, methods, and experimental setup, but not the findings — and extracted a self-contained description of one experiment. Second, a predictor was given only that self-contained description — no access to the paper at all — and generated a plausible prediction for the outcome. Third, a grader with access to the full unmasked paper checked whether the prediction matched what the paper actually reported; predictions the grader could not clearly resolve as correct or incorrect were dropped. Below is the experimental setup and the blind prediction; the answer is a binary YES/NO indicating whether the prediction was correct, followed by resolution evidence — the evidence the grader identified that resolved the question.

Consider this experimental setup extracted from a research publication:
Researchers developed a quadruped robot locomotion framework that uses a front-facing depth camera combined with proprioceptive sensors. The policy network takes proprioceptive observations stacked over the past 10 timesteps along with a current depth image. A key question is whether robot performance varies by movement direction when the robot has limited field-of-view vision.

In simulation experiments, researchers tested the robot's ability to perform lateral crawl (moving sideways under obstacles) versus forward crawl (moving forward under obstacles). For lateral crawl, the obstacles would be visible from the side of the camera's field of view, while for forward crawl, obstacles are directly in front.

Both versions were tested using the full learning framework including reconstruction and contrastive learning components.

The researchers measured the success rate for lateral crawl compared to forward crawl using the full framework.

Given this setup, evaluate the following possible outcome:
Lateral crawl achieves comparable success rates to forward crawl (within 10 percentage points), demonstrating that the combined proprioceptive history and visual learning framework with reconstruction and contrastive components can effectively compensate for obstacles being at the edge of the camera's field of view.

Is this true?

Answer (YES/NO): YES